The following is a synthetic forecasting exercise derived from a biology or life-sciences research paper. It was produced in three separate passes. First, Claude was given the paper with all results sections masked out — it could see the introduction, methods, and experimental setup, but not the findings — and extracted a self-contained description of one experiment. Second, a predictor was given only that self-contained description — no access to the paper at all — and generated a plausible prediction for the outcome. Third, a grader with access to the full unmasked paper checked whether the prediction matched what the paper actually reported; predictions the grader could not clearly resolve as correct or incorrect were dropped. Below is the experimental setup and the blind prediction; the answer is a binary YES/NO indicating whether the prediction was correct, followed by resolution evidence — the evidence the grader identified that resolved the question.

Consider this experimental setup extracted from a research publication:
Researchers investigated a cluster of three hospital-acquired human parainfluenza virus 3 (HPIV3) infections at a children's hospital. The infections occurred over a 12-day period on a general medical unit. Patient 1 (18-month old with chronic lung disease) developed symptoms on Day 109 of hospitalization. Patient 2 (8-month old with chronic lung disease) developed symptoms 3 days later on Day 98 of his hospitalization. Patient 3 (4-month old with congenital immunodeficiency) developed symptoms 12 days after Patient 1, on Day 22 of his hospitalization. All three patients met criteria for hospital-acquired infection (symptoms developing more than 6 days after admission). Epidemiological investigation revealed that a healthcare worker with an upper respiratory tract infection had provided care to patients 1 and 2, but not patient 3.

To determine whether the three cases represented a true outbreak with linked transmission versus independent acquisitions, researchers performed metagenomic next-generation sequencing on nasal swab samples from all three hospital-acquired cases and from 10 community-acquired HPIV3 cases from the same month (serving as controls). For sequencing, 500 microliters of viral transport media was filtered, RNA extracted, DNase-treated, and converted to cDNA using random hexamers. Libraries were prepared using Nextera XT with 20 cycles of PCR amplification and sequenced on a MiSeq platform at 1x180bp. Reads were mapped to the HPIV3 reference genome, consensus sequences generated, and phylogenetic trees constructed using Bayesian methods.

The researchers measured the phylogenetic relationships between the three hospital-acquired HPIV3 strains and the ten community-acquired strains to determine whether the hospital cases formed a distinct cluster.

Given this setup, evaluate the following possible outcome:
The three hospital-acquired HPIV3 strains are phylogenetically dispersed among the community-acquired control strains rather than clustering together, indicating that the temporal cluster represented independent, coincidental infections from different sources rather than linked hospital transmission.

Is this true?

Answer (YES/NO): NO